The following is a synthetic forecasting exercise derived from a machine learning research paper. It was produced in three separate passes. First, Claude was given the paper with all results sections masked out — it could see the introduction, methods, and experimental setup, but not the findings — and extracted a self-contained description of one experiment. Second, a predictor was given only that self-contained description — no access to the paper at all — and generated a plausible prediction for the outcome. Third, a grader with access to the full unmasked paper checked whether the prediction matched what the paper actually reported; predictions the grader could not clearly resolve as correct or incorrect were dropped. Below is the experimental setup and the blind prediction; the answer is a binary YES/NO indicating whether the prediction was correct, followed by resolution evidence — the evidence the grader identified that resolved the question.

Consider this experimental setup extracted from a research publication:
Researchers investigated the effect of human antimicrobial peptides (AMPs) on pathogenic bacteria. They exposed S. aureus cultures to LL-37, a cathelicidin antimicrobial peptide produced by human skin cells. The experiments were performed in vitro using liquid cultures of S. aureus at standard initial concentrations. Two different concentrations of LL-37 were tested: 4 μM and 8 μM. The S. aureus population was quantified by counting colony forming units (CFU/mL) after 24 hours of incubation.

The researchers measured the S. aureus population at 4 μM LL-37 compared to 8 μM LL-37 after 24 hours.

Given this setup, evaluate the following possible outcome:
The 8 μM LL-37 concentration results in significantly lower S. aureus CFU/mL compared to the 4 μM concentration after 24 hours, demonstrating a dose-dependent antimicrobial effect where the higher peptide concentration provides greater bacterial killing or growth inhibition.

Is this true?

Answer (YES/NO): YES